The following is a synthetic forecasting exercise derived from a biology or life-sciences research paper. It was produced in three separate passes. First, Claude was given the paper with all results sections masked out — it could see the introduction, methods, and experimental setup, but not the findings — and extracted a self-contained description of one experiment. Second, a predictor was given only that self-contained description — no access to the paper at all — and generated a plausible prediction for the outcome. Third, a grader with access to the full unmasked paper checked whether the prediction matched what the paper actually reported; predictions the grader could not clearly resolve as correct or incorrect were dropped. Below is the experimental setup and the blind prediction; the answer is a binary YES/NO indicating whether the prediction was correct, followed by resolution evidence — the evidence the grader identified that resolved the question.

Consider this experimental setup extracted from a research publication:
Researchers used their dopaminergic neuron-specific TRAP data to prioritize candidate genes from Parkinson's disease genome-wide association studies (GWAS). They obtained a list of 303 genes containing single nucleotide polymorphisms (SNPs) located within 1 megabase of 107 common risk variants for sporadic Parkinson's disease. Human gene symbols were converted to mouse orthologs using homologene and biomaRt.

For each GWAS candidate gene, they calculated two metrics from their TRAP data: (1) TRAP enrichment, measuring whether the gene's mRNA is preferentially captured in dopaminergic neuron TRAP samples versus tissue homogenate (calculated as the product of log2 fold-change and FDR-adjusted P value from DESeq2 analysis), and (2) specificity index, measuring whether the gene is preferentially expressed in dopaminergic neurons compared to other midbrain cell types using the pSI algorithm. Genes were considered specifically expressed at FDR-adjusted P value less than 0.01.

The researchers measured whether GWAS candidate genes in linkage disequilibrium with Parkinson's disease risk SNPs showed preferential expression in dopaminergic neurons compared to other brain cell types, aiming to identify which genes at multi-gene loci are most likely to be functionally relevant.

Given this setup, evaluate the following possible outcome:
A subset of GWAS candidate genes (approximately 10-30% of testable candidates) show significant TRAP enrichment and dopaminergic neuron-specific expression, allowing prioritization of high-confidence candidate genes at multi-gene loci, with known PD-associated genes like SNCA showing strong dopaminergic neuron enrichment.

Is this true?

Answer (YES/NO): YES